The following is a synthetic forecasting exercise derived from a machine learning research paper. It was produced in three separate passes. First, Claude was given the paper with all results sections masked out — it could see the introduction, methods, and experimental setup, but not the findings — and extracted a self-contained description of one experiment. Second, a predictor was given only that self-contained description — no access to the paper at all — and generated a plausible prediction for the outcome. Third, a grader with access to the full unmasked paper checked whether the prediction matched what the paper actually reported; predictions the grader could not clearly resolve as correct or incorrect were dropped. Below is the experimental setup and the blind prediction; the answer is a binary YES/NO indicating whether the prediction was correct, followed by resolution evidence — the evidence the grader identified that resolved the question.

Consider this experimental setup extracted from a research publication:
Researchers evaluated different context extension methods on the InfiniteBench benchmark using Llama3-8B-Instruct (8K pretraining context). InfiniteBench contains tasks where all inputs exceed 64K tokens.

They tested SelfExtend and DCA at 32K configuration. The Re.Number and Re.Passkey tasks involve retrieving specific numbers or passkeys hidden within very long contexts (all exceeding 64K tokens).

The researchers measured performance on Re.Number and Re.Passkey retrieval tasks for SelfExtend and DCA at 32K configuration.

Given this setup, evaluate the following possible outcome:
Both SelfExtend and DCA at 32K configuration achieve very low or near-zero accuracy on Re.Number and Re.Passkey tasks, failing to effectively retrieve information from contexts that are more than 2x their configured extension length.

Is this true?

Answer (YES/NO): NO